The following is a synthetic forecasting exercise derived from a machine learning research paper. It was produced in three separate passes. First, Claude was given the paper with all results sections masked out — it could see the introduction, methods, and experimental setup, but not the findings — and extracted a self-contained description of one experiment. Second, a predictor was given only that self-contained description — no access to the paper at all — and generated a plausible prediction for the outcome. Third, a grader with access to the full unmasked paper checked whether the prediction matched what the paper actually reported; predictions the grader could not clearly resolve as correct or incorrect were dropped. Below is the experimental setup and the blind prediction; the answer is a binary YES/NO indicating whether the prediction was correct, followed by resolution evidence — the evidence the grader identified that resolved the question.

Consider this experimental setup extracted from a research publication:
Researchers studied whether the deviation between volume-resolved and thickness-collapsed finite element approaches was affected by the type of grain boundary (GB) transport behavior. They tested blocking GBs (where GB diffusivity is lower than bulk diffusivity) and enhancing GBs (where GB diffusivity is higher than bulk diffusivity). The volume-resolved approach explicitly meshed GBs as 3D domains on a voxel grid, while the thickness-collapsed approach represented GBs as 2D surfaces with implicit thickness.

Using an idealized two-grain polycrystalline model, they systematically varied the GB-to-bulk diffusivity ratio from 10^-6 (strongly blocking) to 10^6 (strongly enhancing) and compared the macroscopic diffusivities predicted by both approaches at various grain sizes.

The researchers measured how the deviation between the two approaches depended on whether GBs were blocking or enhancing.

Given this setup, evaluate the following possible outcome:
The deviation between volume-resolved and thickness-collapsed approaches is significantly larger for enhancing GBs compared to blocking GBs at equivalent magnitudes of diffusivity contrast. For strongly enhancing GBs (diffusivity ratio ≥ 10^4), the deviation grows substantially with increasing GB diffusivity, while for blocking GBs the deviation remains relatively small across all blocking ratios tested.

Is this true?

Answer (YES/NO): NO